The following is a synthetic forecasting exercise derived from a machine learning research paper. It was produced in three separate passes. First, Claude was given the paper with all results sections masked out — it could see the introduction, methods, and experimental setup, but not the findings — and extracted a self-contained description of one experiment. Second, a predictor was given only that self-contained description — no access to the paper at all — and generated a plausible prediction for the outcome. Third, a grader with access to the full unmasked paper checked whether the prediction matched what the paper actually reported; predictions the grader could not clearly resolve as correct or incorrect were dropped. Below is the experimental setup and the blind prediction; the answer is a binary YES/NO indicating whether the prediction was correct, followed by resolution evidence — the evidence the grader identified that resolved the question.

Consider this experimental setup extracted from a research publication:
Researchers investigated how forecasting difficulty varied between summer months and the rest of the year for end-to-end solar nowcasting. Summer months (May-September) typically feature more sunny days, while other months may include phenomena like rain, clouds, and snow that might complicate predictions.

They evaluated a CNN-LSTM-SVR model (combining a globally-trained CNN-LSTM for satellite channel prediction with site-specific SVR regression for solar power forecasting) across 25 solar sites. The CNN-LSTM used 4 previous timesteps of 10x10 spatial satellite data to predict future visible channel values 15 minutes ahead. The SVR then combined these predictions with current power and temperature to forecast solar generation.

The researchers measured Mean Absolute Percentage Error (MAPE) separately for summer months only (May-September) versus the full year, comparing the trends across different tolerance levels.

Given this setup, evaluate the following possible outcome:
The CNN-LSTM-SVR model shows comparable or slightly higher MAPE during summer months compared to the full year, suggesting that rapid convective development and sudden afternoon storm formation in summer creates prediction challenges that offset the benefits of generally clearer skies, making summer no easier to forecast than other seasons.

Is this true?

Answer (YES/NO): NO